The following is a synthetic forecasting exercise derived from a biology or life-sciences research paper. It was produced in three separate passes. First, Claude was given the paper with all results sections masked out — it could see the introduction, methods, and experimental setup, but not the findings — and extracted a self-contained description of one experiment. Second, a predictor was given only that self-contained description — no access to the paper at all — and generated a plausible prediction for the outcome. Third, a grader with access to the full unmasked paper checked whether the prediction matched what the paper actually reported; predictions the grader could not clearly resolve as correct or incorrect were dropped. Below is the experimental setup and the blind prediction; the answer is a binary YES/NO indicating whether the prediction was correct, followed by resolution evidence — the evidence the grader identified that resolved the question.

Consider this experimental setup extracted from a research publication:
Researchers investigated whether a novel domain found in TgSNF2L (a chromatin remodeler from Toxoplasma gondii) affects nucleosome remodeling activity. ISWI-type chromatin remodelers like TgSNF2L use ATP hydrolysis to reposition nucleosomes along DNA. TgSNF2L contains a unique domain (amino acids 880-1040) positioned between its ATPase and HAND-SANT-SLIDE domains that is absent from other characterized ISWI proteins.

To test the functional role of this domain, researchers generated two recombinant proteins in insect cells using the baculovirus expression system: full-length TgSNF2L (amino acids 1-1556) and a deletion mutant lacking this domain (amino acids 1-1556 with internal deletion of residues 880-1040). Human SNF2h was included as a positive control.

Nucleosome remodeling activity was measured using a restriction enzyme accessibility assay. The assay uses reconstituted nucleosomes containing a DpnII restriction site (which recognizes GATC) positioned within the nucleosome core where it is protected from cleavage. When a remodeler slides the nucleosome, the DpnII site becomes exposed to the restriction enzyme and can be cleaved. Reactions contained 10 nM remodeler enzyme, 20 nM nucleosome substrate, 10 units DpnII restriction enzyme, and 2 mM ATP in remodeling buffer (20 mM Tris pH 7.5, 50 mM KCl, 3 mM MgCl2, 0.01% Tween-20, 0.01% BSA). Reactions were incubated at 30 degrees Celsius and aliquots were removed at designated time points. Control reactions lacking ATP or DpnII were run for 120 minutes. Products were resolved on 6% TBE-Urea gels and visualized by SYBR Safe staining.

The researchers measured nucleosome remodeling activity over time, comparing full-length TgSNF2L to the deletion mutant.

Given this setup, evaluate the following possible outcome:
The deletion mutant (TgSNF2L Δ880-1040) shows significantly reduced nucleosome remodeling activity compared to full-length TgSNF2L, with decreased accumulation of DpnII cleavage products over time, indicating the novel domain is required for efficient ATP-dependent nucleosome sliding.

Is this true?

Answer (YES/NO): NO